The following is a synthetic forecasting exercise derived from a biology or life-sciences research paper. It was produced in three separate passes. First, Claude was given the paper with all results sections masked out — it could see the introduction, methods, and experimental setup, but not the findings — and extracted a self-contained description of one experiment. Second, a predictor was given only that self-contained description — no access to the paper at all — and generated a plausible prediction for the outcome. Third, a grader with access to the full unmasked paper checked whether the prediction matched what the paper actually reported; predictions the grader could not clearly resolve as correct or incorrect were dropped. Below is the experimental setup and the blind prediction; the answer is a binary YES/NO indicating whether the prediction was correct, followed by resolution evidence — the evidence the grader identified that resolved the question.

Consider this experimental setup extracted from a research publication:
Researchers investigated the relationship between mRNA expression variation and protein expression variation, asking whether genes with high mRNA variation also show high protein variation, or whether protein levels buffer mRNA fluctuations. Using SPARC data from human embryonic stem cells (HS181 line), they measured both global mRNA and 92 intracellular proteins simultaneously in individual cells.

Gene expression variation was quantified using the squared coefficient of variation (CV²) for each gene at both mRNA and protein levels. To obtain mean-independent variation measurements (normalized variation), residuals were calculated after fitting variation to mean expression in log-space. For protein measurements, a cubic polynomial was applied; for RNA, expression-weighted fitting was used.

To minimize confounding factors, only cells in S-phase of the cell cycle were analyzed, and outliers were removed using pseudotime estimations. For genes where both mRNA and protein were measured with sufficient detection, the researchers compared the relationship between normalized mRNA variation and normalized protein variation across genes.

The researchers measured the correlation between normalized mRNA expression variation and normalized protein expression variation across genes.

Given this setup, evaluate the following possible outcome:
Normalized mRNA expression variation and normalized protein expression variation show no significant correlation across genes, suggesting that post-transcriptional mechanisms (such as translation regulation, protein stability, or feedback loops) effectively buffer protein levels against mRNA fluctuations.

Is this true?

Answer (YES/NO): NO